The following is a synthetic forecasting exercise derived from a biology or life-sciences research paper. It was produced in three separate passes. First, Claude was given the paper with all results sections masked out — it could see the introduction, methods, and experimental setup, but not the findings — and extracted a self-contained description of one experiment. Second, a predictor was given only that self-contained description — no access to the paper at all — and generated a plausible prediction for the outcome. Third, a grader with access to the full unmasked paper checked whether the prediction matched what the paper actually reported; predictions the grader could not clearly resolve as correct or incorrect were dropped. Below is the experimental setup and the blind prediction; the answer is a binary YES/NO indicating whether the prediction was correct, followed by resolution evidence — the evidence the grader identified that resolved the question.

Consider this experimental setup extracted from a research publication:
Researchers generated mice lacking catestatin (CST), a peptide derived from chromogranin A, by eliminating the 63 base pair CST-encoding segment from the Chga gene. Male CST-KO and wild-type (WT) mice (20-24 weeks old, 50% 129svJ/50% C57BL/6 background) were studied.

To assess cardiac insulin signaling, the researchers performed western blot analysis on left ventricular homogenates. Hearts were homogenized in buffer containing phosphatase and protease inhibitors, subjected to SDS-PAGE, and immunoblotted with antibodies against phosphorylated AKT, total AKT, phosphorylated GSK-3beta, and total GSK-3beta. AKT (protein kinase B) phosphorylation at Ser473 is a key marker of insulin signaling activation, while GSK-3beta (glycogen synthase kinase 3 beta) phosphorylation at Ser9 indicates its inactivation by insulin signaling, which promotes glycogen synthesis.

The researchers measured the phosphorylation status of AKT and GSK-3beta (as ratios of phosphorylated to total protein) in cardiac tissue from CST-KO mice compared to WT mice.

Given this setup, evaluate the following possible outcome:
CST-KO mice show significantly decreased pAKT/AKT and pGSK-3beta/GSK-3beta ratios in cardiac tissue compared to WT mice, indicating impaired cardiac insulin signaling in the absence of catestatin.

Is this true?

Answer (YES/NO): YES